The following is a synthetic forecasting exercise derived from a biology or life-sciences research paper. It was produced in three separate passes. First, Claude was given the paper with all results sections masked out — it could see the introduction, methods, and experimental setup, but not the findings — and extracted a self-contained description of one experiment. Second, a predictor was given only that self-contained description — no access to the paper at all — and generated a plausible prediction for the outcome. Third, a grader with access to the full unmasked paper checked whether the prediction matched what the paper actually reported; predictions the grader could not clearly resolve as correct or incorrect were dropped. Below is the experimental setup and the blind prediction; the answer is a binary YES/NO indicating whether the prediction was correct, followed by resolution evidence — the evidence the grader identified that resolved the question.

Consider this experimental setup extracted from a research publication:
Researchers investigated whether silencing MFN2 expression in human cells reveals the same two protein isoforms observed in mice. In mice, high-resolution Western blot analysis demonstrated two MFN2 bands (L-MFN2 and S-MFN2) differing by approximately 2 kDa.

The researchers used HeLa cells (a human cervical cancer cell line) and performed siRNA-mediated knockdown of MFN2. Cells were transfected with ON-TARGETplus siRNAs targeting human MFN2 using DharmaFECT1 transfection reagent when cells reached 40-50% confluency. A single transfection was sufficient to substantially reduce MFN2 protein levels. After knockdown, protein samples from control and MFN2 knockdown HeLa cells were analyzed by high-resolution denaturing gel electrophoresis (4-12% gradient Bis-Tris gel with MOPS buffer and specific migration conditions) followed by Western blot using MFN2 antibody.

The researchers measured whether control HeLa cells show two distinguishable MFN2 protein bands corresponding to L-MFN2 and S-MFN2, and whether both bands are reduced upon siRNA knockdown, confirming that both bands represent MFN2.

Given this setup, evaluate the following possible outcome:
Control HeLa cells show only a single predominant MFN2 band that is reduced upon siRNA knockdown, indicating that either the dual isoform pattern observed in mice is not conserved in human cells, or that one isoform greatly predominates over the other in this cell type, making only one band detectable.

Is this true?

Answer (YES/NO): NO